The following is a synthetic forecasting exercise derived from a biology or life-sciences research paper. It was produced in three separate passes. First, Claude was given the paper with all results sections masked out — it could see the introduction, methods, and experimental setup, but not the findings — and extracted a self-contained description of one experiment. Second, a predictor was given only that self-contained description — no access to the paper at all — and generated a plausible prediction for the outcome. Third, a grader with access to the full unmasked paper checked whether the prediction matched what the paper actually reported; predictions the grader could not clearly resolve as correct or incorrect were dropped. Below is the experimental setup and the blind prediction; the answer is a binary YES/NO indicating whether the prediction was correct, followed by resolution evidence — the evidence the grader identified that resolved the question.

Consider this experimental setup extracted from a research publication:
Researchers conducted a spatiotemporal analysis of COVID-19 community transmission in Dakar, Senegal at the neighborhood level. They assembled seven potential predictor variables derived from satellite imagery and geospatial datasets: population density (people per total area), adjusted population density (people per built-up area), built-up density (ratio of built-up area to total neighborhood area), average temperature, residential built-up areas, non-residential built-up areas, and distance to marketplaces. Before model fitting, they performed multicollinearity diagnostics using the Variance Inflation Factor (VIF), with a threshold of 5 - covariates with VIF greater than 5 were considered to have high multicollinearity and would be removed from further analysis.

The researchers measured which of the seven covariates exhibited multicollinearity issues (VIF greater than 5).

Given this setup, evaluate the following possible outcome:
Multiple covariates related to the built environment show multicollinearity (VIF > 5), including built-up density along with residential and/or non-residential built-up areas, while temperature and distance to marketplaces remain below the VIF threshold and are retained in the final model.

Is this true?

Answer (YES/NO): NO